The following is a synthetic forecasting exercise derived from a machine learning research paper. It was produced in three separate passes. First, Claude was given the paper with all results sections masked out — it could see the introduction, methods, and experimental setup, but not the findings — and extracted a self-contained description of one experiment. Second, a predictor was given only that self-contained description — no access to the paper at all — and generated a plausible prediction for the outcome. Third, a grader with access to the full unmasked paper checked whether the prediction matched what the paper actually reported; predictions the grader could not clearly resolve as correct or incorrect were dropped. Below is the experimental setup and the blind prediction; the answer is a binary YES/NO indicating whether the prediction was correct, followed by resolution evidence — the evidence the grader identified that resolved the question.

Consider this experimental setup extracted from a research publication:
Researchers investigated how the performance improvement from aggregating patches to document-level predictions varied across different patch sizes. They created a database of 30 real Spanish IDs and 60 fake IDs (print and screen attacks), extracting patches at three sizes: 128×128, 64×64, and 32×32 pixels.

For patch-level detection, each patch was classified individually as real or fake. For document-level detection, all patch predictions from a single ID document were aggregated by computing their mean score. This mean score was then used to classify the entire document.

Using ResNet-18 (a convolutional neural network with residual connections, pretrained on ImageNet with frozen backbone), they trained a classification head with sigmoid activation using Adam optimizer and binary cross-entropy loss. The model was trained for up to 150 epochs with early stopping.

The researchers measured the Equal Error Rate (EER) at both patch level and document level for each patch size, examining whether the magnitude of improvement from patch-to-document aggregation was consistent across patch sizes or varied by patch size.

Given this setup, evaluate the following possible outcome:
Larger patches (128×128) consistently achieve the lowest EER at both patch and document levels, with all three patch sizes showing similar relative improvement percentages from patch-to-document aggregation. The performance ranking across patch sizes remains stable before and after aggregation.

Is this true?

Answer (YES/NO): NO